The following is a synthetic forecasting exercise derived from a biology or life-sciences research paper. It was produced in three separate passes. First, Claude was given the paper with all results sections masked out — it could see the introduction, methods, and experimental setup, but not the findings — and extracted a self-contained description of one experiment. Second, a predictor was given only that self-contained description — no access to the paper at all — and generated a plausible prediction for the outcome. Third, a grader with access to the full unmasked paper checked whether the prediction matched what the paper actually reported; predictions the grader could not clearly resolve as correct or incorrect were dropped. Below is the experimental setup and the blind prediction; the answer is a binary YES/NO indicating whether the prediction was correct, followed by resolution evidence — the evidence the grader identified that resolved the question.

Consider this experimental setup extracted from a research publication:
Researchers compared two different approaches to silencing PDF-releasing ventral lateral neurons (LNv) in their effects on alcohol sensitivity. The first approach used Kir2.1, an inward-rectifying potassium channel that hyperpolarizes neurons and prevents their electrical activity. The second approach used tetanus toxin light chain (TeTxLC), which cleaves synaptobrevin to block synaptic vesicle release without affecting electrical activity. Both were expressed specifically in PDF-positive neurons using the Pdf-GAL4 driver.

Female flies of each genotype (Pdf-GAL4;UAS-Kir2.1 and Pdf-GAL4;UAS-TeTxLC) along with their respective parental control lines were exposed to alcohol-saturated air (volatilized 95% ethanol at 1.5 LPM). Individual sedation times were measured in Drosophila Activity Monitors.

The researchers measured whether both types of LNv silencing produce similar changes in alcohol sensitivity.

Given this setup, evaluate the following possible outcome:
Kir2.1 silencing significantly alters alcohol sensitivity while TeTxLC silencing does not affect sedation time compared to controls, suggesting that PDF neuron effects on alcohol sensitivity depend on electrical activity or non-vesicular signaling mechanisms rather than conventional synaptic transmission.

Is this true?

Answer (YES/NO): NO